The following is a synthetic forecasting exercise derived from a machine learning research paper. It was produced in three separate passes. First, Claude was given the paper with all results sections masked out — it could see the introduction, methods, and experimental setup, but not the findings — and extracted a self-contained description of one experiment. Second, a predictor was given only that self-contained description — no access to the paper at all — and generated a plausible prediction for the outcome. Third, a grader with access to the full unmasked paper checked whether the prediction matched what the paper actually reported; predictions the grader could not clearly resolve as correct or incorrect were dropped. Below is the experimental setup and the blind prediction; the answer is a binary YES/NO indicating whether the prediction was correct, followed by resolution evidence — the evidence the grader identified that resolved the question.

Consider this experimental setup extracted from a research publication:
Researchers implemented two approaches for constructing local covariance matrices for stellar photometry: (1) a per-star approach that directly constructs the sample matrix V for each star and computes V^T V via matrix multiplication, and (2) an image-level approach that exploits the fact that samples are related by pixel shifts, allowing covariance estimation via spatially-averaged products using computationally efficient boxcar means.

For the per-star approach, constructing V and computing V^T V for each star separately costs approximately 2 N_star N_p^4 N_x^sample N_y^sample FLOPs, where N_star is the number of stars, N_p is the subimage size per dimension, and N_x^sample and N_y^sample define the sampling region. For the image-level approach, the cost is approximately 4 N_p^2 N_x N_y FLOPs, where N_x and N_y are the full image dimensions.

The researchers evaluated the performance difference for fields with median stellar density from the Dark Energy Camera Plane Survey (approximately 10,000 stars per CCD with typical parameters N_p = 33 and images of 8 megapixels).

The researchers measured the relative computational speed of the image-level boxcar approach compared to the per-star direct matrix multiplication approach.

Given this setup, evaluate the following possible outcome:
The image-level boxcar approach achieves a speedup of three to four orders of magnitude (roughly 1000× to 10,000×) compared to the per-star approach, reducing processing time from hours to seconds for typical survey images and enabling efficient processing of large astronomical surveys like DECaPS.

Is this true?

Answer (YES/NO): YES